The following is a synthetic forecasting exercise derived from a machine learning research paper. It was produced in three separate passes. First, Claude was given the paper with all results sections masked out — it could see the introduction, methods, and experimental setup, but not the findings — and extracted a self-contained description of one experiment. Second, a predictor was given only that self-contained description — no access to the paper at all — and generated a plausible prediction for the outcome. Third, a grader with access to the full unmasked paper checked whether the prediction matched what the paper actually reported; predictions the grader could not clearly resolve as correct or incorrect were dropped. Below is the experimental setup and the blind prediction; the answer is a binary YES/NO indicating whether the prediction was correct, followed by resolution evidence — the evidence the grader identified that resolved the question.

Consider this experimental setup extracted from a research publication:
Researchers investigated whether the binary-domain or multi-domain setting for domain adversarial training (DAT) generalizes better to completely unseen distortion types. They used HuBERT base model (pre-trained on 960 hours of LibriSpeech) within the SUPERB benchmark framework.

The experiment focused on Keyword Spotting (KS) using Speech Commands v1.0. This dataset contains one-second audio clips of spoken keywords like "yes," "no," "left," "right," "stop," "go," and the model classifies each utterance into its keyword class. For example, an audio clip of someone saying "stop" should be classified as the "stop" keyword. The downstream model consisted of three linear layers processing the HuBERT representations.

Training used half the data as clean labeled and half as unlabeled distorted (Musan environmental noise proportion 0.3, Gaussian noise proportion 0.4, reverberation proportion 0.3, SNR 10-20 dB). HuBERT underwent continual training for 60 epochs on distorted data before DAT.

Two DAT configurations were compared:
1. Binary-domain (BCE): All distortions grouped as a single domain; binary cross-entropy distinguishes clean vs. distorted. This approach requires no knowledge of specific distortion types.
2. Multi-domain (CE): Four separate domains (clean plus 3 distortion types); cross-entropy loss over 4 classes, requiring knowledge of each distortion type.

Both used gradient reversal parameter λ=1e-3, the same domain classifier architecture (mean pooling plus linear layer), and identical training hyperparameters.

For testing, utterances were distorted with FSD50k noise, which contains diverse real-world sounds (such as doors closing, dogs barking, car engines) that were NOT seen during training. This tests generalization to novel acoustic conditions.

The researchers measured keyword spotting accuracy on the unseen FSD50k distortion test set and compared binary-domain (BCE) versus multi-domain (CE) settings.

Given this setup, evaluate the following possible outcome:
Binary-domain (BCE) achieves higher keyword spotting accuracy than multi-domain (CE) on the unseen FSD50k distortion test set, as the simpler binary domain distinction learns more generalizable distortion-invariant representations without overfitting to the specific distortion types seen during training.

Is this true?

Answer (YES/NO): NO